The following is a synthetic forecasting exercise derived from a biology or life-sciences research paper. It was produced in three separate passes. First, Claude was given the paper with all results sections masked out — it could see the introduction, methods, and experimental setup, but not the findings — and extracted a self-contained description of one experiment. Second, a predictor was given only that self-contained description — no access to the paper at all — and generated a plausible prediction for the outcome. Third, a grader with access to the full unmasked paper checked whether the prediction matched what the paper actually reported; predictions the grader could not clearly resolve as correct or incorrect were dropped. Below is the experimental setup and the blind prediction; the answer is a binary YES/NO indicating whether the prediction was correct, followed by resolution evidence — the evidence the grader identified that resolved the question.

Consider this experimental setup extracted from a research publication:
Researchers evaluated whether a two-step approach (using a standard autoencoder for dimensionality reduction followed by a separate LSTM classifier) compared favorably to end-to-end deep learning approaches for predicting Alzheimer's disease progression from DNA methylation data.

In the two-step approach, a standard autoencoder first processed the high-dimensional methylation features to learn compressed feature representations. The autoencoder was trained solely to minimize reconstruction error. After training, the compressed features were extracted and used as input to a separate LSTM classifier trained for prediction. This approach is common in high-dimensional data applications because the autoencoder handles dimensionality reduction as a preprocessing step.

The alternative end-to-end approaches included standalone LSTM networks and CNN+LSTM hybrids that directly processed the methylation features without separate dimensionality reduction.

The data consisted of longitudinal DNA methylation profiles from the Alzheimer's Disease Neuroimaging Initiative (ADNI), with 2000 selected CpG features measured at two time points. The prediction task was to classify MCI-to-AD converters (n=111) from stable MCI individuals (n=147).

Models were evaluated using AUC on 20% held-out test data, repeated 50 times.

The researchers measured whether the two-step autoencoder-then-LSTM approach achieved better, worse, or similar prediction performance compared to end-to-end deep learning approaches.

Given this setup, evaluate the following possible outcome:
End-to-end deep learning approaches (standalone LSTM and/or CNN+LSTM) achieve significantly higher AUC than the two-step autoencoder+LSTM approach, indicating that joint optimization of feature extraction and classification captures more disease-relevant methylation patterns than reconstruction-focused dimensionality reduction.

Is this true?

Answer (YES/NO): YES